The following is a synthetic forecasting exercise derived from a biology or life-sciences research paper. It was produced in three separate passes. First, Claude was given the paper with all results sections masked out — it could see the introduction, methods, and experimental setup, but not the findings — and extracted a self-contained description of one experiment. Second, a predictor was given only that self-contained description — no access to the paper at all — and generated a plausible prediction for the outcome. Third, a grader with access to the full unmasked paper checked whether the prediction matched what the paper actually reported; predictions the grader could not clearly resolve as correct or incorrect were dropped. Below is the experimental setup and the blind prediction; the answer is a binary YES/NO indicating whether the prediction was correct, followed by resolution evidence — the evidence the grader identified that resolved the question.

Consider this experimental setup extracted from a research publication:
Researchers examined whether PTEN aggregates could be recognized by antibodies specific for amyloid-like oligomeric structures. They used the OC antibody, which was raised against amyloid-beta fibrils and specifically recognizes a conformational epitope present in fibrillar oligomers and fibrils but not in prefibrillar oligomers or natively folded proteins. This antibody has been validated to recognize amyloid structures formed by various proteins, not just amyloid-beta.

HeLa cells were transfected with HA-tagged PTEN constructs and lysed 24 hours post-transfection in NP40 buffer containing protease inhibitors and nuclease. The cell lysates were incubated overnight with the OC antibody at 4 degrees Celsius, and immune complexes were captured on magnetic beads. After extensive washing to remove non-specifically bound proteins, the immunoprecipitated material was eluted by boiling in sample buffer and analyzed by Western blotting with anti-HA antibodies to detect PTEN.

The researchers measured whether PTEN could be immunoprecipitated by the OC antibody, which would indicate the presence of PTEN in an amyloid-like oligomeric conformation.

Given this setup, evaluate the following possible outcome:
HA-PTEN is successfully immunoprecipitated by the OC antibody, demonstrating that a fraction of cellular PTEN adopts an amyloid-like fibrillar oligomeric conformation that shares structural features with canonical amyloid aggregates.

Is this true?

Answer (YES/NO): NO